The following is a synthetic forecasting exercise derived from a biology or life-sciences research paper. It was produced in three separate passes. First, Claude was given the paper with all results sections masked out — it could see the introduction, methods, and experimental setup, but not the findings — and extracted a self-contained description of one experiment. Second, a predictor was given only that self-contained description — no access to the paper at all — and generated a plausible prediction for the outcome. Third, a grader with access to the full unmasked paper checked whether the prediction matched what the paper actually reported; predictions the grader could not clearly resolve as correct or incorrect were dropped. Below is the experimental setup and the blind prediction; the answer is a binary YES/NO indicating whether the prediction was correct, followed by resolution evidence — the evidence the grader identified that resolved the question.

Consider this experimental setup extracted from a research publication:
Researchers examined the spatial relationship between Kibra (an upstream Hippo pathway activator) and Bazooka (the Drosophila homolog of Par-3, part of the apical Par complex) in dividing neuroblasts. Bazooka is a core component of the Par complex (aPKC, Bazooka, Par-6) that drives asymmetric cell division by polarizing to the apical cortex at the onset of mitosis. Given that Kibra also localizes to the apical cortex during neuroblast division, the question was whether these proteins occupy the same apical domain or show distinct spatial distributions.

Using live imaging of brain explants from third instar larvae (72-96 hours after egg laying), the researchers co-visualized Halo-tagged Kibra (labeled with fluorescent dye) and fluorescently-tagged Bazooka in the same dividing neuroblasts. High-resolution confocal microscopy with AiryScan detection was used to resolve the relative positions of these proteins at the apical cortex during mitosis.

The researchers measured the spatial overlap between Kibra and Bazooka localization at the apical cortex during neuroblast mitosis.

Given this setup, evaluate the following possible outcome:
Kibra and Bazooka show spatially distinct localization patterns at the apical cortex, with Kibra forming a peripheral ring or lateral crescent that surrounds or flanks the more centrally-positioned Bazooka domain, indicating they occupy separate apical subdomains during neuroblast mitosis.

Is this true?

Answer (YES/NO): NO